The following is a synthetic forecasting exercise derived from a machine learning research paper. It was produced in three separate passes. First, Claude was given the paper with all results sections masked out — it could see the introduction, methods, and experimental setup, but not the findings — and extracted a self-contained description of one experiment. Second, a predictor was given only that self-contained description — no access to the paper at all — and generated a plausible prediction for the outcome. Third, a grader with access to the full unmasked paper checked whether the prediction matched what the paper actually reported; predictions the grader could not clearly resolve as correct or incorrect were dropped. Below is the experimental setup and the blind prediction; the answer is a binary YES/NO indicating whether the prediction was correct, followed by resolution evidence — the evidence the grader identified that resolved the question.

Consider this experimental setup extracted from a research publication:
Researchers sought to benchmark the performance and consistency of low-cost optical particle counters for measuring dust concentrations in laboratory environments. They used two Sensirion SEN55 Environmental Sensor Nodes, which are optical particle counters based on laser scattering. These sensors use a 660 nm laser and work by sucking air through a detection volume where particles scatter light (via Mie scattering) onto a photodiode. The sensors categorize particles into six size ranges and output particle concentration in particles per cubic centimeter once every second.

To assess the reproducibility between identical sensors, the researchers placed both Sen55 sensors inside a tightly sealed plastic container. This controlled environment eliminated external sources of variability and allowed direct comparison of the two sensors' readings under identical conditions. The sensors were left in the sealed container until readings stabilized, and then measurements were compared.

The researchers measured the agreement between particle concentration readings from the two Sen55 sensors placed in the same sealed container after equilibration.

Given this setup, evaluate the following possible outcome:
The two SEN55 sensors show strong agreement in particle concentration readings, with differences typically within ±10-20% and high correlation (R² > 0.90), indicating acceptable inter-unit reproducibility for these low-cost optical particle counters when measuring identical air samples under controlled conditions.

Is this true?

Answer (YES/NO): NO